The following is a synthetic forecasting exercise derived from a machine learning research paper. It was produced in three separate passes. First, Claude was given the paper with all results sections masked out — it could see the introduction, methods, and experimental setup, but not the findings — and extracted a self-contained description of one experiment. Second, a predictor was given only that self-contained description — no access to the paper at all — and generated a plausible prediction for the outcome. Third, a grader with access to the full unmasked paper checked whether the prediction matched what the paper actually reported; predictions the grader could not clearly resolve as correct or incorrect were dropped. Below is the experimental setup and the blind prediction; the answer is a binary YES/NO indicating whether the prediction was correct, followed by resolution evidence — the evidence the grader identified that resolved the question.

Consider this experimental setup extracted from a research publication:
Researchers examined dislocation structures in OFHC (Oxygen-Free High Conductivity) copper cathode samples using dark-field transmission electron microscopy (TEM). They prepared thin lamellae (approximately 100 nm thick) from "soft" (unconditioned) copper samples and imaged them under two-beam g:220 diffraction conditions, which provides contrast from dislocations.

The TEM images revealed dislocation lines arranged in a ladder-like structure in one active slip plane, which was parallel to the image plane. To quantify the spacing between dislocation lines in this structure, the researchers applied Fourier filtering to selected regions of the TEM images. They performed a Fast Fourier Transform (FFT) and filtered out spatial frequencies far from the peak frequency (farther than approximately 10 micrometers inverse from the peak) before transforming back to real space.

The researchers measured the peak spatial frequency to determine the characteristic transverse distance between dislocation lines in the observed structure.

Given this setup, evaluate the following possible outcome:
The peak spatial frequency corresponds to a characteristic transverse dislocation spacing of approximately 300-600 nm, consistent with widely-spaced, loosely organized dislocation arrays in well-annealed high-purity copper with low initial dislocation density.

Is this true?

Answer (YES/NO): NO